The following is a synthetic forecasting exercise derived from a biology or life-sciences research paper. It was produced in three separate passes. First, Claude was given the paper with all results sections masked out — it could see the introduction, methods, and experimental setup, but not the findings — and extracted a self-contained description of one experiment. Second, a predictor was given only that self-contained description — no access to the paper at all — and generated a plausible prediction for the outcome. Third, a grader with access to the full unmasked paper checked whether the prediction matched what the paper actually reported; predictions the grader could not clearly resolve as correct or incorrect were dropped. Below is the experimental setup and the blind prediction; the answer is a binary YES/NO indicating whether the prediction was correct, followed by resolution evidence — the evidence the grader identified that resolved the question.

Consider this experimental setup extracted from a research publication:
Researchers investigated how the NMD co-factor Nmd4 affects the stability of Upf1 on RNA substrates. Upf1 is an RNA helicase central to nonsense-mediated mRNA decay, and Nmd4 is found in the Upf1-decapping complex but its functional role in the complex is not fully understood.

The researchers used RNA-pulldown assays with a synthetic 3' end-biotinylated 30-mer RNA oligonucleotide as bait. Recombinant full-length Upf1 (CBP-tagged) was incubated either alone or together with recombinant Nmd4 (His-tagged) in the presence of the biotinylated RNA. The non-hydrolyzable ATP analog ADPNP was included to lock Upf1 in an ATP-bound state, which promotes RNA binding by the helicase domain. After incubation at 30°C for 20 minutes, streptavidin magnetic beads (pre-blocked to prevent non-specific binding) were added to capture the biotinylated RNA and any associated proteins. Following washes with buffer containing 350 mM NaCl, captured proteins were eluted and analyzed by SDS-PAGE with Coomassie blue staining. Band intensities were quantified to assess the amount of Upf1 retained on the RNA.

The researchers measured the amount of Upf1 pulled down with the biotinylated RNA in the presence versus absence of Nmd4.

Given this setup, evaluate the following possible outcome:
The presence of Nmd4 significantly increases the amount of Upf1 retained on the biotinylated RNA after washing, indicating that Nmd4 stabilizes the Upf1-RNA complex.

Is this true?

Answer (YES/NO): YES